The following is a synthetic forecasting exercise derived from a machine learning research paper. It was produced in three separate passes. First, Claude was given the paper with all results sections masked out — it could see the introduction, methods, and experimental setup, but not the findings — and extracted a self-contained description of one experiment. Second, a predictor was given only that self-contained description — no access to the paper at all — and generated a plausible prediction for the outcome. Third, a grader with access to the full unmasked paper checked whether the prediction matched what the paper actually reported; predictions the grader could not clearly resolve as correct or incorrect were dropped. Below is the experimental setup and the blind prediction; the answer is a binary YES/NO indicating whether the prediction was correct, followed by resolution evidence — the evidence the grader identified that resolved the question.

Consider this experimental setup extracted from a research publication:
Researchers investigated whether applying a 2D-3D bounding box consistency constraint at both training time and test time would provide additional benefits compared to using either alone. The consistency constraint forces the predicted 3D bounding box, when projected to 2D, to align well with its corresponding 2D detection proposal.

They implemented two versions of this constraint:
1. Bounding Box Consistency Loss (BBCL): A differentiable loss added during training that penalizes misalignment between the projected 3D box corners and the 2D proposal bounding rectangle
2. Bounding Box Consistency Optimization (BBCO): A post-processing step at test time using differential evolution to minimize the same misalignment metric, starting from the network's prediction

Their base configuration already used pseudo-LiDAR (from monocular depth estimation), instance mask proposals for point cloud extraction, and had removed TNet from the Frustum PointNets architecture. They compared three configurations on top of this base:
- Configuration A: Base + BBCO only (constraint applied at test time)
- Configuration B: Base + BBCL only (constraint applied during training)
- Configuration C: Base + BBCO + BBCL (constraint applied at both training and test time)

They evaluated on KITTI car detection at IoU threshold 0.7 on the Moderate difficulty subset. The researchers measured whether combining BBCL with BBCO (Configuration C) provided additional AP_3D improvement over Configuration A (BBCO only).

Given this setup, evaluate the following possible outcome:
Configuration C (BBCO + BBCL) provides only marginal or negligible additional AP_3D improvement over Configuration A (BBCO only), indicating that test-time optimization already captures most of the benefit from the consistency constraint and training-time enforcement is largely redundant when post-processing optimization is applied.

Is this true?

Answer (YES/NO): YES